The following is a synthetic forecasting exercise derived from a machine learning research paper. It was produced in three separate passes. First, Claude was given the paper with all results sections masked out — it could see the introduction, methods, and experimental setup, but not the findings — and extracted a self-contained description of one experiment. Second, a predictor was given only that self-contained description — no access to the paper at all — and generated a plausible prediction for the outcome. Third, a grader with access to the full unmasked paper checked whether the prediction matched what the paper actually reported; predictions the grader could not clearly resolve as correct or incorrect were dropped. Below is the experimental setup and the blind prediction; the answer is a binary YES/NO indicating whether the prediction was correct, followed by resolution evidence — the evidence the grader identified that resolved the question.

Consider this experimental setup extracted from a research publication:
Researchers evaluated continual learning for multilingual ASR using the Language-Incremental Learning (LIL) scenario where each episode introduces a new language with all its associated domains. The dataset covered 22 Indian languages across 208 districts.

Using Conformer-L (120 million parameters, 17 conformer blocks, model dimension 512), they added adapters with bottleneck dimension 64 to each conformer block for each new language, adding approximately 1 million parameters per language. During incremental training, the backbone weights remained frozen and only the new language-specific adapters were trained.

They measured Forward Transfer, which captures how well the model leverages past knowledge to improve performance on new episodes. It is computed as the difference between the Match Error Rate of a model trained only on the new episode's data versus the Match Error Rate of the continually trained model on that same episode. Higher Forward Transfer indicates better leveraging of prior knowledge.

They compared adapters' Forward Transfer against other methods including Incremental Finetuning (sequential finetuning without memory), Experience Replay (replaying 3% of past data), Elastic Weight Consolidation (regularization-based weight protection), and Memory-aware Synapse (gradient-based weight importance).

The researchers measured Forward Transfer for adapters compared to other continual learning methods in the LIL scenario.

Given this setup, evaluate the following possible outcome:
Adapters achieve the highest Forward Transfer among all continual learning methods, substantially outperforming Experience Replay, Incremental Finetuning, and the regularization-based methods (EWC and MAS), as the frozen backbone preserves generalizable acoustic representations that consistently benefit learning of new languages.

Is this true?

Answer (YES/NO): NO